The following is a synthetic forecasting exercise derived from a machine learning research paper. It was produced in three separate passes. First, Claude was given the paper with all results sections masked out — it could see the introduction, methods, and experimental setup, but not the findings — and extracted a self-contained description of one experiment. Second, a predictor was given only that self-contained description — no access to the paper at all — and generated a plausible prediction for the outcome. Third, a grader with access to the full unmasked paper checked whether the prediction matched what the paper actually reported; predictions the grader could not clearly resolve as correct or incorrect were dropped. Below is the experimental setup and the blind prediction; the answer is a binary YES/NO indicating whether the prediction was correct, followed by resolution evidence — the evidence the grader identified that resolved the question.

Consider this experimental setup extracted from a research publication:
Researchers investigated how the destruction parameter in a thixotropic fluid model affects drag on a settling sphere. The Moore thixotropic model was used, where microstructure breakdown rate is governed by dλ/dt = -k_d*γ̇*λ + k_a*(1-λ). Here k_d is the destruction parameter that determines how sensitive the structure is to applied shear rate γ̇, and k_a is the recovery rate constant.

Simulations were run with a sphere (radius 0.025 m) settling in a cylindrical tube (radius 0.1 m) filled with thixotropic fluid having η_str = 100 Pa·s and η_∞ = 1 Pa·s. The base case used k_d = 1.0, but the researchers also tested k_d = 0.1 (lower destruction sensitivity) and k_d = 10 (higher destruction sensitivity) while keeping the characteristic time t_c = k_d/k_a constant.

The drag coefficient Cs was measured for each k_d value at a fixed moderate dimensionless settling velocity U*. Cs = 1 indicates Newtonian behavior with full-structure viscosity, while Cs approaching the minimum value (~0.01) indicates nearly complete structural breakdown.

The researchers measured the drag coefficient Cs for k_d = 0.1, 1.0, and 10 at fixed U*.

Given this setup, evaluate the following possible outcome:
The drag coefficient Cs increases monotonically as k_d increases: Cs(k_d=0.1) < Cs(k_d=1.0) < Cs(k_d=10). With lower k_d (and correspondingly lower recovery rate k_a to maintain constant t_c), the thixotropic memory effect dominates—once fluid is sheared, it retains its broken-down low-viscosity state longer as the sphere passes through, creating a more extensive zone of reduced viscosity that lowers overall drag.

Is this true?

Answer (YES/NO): NO